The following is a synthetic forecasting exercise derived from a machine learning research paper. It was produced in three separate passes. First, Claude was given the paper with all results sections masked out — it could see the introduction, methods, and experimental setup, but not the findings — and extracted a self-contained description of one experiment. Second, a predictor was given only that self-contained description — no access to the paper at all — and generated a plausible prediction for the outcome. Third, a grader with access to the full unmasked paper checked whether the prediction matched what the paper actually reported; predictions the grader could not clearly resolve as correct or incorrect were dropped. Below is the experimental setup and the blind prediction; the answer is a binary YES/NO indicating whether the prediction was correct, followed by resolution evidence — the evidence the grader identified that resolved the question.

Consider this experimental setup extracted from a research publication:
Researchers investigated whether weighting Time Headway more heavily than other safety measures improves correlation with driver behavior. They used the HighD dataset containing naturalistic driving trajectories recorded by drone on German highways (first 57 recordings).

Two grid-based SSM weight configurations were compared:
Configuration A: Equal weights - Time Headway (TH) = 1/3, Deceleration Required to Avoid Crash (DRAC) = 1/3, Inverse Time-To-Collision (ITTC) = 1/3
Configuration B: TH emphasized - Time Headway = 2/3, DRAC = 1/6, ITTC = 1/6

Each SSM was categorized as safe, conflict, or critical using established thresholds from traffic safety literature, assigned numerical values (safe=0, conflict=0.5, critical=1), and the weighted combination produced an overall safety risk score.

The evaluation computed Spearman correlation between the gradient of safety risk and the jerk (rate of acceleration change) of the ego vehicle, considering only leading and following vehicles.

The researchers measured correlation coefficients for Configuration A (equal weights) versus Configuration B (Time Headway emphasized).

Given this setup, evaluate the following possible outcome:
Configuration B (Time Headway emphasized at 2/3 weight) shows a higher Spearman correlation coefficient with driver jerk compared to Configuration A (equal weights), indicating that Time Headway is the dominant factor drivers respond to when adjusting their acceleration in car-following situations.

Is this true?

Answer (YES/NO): NO